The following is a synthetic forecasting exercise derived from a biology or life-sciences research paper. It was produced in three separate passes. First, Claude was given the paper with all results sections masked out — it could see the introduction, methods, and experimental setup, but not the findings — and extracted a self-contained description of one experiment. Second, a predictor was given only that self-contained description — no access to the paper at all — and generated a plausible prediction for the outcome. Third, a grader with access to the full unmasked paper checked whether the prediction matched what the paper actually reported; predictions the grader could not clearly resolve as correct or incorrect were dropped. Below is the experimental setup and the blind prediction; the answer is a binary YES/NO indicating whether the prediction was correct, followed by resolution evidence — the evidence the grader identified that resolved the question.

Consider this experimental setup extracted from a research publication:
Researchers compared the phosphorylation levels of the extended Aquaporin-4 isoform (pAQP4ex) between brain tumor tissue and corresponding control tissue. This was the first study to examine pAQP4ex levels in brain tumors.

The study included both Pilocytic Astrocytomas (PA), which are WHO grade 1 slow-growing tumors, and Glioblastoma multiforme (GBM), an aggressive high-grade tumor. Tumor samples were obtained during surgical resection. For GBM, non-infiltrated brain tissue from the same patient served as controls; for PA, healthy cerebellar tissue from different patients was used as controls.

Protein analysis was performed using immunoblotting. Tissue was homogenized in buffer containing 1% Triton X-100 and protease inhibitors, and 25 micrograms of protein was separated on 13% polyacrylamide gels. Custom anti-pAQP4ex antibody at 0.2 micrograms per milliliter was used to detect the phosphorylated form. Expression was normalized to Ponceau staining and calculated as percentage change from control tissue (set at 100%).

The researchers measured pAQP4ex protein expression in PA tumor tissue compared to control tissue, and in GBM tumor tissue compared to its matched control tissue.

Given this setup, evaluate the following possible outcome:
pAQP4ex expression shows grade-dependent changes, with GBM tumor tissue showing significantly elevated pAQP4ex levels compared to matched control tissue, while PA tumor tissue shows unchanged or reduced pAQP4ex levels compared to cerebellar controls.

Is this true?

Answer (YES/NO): NO